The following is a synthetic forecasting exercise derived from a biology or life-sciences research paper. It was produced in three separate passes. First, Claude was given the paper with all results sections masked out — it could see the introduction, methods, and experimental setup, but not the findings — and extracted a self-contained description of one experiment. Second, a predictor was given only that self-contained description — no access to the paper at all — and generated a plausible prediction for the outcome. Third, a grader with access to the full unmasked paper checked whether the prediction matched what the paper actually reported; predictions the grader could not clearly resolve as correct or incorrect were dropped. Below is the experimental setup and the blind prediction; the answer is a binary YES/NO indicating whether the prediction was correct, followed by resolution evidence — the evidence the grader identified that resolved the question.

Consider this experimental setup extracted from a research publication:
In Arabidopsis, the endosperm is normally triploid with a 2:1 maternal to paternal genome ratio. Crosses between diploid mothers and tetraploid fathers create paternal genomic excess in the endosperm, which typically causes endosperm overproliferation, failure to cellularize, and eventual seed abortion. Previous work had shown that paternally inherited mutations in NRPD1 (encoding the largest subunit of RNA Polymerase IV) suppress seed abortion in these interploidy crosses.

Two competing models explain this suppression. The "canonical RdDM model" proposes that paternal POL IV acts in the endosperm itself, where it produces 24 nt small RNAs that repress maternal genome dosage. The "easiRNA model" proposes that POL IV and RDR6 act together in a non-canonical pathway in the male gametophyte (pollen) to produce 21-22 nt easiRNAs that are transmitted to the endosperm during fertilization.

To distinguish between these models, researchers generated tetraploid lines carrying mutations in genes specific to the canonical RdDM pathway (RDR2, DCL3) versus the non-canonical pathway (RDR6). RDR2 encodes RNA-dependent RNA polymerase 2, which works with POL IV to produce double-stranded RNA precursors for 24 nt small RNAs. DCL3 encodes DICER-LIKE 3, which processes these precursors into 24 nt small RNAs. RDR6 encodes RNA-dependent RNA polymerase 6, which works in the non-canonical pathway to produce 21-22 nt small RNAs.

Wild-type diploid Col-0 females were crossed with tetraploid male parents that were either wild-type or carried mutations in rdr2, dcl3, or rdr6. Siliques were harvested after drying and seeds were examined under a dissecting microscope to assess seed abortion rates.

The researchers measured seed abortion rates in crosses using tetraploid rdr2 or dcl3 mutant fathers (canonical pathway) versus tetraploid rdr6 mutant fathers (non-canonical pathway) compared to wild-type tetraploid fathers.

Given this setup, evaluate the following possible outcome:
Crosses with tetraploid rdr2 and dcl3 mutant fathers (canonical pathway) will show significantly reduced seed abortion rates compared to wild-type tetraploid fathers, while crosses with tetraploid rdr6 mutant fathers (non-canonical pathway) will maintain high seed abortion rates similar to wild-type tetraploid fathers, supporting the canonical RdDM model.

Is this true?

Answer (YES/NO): YES